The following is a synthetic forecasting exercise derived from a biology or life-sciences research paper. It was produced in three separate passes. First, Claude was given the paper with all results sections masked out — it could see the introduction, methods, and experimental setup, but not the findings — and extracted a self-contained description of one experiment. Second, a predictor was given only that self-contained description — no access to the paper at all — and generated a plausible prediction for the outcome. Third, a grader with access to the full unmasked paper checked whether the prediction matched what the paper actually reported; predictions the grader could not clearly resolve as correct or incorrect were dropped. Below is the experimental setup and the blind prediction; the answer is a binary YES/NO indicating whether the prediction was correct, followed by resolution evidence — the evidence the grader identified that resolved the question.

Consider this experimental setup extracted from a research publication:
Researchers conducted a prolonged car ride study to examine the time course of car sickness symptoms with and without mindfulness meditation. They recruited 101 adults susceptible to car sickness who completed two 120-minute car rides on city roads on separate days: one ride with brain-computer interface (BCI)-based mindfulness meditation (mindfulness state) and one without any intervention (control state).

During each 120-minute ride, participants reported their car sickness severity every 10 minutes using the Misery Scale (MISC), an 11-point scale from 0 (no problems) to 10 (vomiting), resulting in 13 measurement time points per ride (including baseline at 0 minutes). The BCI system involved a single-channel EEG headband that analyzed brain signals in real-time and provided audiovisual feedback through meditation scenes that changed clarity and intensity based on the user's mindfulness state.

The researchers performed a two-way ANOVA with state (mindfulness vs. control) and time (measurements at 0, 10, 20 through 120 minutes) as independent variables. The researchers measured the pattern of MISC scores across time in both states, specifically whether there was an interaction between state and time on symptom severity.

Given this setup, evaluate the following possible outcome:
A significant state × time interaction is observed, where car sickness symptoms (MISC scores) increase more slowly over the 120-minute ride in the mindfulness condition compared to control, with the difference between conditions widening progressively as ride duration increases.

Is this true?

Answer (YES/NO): YES